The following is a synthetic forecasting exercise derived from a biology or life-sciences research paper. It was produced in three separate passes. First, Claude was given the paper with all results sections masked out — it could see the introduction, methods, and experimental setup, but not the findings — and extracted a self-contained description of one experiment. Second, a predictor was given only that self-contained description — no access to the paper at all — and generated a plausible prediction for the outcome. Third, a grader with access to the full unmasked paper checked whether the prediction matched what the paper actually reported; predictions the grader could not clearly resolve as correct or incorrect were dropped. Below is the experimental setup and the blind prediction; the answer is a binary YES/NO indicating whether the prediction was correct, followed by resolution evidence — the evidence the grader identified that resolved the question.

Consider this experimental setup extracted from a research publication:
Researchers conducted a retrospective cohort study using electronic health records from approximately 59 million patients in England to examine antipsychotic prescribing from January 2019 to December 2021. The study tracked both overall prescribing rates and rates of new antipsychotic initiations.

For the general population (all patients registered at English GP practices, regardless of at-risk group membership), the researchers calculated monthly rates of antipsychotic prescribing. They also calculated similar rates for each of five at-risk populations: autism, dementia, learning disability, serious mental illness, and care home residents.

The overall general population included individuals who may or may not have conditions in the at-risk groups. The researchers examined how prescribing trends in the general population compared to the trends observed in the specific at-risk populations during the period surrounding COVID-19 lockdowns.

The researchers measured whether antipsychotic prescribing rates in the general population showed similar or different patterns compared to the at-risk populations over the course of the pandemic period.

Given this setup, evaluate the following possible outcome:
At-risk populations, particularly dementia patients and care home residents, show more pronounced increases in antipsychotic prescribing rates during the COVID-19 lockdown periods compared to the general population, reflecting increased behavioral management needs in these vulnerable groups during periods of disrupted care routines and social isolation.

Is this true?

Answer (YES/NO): NO